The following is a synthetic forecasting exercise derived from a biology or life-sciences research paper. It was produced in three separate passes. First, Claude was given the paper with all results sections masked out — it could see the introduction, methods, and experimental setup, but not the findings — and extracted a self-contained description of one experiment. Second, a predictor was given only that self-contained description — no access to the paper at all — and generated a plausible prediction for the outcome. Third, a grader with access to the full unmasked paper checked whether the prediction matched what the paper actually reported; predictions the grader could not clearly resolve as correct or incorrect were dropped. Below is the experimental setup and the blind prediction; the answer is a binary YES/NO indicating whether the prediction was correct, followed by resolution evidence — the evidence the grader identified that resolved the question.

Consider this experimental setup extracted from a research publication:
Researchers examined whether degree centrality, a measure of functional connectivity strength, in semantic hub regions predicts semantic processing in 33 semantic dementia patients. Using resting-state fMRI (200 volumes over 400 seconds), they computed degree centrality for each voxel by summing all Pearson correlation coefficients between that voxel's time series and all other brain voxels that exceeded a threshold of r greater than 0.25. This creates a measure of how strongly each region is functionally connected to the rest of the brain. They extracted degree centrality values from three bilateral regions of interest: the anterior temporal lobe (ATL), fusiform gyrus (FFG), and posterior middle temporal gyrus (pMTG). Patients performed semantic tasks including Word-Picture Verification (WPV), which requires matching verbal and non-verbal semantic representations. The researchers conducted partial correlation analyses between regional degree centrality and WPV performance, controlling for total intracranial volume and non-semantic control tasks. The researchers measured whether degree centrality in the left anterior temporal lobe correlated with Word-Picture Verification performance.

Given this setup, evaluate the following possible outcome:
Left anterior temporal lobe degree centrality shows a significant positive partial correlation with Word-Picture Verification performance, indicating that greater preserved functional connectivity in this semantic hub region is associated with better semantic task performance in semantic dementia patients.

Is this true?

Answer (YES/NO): NO